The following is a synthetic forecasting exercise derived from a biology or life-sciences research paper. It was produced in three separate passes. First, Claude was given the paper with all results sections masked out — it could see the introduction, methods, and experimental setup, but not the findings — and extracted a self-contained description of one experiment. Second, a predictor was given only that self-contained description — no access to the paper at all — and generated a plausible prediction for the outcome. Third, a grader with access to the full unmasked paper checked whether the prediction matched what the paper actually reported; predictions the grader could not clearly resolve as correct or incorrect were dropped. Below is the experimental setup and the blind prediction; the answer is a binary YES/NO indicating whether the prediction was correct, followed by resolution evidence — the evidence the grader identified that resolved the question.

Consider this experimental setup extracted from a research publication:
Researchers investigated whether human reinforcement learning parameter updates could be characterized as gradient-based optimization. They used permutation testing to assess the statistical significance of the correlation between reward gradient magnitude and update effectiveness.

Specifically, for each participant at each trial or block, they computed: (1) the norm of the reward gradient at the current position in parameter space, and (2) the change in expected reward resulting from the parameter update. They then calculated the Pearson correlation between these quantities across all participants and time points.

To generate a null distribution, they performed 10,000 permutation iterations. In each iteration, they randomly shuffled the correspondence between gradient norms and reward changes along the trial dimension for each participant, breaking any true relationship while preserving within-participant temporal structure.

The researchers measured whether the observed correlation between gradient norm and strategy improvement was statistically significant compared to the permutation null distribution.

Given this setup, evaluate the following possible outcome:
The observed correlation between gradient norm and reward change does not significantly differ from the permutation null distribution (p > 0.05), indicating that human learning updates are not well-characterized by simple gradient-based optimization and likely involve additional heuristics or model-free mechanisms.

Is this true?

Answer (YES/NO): NO